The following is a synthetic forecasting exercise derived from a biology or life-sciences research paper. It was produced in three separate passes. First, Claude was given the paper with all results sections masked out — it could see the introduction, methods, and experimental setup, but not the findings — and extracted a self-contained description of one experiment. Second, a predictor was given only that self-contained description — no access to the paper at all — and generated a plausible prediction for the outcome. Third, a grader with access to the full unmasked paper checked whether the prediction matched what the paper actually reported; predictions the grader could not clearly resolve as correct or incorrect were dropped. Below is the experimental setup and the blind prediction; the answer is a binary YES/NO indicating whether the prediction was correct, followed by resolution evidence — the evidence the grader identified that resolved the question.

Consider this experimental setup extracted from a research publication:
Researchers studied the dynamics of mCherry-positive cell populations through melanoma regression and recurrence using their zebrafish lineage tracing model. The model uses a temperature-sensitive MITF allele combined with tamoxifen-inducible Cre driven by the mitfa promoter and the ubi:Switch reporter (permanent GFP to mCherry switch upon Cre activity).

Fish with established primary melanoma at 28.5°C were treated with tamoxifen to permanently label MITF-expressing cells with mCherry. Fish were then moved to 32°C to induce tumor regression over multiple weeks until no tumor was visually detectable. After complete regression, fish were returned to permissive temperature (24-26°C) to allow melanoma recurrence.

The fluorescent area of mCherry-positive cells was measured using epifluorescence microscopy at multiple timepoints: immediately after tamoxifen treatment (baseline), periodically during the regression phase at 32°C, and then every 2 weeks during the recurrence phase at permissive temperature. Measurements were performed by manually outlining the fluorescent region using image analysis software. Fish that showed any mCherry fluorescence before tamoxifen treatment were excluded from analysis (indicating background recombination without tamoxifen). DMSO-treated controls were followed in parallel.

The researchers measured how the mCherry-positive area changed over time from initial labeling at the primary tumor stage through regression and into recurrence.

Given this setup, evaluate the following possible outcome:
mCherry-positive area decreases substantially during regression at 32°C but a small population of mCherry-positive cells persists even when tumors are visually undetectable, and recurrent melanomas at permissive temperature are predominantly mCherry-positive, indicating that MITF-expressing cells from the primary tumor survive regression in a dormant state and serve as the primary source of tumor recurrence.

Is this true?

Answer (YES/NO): YES